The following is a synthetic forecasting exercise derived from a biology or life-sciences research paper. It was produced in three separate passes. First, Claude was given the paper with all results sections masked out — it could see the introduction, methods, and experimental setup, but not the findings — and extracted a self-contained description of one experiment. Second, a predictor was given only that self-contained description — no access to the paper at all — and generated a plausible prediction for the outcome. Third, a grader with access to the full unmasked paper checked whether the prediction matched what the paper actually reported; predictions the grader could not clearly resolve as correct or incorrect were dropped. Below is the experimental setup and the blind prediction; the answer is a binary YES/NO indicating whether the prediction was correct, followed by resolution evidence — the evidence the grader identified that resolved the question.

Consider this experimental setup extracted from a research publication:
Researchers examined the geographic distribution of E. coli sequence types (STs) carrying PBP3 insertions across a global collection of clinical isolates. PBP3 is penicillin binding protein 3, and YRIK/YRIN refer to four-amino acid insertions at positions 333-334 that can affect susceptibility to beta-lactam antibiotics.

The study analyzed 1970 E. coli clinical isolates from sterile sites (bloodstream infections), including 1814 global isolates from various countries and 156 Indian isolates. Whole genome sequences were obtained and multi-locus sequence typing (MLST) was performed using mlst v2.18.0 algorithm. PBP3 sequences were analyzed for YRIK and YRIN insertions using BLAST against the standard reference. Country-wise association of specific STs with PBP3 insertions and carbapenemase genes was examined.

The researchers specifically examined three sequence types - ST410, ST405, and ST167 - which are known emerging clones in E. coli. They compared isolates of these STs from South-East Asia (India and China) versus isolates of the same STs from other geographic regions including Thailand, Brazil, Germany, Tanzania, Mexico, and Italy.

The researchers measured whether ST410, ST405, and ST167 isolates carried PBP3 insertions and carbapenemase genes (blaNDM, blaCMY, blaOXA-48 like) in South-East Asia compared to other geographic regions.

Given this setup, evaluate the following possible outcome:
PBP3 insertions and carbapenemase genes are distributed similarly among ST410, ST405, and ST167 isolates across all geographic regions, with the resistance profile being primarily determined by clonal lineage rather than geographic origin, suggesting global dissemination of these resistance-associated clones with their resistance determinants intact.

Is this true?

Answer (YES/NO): NO